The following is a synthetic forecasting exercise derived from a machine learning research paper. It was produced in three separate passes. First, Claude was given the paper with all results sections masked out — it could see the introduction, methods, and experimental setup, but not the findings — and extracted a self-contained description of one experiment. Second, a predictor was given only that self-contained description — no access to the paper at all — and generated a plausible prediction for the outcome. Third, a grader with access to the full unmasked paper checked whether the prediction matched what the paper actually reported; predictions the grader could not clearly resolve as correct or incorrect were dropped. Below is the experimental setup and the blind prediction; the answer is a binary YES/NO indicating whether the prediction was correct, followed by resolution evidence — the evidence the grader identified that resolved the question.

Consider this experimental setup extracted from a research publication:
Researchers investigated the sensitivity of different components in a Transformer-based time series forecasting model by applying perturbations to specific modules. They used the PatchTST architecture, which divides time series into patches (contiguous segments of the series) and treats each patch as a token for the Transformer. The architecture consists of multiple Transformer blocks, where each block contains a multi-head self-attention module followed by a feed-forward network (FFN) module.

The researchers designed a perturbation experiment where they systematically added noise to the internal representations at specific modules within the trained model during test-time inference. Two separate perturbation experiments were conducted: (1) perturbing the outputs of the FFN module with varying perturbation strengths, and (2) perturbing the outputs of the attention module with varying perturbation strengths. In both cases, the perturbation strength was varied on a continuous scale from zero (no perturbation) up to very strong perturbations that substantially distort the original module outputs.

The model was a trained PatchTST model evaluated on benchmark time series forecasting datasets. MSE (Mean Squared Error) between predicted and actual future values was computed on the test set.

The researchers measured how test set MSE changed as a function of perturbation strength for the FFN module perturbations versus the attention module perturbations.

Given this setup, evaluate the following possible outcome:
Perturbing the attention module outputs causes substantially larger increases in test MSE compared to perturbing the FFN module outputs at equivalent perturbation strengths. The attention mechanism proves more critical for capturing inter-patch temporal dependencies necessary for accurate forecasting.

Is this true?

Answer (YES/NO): NO